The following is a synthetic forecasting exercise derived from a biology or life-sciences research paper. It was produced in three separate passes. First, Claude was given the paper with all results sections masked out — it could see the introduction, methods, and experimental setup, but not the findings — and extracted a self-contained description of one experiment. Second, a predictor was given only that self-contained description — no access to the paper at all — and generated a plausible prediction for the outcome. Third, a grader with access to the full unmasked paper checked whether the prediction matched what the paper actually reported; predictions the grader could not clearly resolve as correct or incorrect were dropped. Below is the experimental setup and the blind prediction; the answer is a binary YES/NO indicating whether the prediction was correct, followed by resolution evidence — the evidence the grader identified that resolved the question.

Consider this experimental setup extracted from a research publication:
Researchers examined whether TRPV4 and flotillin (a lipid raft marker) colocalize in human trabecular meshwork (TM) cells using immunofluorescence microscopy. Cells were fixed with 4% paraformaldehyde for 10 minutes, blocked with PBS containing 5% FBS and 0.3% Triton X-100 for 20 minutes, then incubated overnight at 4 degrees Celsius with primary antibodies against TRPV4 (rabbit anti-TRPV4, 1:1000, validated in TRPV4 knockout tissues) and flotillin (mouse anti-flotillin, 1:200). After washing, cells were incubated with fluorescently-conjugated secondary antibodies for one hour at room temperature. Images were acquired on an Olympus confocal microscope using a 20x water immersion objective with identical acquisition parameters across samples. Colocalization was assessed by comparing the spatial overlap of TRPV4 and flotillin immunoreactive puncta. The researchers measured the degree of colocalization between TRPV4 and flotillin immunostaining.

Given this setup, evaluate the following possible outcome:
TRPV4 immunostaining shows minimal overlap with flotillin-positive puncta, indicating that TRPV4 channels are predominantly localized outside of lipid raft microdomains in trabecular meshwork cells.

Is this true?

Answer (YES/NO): YES